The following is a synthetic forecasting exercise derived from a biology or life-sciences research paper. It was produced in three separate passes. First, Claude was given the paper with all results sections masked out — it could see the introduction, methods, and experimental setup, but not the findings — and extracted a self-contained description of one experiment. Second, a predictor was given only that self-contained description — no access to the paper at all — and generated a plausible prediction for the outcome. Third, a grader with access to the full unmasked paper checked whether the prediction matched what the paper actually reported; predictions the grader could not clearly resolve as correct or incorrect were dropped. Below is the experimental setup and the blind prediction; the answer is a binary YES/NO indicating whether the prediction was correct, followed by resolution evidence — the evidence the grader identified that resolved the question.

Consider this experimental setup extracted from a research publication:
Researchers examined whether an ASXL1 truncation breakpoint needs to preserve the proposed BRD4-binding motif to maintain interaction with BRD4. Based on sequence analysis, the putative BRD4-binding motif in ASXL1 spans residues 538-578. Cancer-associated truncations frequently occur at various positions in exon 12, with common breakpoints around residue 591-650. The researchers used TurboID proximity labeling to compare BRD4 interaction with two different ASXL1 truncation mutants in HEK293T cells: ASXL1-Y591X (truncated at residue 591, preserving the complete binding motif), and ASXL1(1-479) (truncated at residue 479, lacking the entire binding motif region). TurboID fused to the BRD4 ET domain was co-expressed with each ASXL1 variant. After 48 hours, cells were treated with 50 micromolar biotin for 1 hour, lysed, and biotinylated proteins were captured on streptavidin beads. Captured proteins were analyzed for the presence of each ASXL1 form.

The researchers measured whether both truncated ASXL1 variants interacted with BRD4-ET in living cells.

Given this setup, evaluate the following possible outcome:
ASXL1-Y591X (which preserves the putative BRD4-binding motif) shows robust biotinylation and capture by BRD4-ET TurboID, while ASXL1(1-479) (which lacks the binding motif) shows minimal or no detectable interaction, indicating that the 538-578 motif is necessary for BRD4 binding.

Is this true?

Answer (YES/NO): YES